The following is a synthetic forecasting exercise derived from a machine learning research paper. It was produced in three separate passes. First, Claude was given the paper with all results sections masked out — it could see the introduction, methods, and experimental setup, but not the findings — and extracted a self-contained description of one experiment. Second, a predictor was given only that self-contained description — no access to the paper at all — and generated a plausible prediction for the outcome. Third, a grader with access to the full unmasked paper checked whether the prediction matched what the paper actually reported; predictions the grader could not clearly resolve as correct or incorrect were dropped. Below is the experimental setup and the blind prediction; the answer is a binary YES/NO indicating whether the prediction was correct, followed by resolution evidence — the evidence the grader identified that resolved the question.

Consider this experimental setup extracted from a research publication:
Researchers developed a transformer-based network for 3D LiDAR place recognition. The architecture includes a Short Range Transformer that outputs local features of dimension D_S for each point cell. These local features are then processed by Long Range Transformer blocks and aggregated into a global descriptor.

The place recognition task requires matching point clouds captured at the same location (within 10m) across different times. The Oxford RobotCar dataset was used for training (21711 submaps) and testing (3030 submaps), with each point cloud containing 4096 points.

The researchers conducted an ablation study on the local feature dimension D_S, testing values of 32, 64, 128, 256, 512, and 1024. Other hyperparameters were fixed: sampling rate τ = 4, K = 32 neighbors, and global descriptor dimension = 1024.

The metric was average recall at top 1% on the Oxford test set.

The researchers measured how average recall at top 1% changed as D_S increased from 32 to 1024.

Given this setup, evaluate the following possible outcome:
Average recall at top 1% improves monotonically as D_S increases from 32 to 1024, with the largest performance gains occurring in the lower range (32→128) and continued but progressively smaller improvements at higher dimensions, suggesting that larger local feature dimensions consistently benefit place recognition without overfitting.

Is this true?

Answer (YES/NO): NO